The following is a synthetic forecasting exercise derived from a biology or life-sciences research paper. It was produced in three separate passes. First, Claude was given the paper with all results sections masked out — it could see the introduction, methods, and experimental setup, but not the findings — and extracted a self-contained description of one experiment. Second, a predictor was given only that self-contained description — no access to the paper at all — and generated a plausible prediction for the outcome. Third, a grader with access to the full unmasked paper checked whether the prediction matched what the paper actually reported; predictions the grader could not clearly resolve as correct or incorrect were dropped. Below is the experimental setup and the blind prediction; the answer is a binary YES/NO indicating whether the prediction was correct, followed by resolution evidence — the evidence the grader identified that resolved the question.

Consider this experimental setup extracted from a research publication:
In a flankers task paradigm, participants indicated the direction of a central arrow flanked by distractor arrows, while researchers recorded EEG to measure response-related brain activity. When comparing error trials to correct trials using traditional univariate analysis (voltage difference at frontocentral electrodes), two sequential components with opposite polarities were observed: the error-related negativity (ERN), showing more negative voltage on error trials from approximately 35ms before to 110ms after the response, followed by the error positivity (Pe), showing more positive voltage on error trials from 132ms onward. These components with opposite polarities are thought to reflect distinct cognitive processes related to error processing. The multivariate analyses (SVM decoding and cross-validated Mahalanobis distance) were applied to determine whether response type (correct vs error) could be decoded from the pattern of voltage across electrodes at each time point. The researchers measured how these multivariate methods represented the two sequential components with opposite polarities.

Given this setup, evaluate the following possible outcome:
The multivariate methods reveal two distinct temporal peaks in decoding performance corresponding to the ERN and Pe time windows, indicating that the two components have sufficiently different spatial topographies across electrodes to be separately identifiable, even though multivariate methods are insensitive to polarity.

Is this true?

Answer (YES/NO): NO